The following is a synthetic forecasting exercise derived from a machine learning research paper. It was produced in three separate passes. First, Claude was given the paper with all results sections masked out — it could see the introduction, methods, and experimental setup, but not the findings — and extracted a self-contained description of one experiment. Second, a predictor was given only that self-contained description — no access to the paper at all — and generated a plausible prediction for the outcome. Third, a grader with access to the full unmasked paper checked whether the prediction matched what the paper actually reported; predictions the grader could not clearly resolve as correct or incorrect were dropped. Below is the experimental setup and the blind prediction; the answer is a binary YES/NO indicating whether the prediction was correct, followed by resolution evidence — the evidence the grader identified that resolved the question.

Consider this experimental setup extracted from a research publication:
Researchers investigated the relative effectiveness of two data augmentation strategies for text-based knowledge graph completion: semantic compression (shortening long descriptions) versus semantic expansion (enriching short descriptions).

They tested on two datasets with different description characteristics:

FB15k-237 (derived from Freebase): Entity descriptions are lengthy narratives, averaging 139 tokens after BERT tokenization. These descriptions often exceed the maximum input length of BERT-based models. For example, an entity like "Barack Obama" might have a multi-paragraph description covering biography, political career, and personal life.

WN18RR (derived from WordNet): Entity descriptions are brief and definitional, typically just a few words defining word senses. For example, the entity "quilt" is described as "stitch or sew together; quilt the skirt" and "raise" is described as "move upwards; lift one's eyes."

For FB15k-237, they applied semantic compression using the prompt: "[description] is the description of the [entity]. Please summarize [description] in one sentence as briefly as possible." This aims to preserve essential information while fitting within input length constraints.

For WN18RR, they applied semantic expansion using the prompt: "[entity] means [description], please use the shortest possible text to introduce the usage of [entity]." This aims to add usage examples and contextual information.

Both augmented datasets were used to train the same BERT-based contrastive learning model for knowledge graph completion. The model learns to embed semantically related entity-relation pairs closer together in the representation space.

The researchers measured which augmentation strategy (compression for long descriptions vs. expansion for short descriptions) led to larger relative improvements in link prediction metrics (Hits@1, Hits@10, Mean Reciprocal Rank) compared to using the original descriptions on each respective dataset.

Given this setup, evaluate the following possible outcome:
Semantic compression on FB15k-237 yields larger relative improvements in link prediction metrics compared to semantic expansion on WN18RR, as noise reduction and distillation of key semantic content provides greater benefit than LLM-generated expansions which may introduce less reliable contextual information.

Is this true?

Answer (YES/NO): NO